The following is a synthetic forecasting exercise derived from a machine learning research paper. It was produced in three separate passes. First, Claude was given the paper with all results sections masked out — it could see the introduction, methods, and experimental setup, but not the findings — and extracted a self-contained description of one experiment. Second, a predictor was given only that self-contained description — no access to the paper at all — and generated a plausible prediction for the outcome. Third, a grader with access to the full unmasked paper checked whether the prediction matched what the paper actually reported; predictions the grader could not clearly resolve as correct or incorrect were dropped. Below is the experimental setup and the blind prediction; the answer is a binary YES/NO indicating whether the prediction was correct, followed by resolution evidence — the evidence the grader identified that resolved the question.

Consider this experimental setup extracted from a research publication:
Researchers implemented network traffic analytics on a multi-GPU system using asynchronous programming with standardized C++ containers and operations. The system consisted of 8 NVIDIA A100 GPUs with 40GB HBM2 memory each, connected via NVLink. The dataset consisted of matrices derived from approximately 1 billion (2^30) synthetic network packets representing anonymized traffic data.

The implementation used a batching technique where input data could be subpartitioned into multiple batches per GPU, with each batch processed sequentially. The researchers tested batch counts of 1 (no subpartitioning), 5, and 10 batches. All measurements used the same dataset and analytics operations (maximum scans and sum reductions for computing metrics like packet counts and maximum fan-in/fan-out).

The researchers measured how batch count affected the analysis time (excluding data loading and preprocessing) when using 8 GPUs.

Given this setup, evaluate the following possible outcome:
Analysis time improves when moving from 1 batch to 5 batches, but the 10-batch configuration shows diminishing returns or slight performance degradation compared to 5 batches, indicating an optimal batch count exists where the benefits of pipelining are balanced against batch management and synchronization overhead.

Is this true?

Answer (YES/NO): NO